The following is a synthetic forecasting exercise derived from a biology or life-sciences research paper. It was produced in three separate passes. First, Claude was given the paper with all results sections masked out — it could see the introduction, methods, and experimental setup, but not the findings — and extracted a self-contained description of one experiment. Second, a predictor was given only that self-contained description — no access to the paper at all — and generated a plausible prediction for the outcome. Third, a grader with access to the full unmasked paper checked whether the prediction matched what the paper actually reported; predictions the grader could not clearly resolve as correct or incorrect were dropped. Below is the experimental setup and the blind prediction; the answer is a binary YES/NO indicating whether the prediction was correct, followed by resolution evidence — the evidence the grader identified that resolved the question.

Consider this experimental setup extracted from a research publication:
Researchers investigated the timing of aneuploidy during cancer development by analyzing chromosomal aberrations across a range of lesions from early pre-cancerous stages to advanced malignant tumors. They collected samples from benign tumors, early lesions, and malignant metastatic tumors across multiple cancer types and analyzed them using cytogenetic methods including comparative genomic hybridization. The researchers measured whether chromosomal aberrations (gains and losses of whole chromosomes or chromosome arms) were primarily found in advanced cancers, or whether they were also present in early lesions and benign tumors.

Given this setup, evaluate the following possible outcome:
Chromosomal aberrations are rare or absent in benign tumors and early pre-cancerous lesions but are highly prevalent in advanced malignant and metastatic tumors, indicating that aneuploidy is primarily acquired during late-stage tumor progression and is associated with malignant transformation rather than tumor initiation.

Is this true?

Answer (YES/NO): NO